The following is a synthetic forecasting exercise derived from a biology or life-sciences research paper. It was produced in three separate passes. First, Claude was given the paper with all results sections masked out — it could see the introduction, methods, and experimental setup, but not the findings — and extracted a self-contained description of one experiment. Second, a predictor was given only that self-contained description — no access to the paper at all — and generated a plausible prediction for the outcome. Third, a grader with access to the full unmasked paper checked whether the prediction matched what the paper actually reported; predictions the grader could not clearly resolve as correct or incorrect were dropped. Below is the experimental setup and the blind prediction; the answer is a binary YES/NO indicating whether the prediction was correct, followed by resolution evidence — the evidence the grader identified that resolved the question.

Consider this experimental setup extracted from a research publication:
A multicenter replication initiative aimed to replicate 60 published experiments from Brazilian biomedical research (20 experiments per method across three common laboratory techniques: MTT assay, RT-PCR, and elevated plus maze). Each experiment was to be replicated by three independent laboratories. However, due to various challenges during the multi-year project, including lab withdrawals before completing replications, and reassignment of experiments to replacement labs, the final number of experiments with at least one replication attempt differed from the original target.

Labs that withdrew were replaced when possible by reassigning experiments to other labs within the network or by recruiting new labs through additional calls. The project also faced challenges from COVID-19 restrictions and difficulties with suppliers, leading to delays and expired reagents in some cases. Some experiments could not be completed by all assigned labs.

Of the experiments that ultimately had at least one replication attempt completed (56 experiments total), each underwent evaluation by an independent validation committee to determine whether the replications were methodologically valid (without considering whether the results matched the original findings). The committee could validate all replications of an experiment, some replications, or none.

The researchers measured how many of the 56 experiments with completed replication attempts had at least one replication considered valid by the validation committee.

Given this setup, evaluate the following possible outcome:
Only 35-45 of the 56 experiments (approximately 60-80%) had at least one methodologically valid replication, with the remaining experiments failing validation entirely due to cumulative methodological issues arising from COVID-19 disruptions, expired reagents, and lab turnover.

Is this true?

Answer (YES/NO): NO